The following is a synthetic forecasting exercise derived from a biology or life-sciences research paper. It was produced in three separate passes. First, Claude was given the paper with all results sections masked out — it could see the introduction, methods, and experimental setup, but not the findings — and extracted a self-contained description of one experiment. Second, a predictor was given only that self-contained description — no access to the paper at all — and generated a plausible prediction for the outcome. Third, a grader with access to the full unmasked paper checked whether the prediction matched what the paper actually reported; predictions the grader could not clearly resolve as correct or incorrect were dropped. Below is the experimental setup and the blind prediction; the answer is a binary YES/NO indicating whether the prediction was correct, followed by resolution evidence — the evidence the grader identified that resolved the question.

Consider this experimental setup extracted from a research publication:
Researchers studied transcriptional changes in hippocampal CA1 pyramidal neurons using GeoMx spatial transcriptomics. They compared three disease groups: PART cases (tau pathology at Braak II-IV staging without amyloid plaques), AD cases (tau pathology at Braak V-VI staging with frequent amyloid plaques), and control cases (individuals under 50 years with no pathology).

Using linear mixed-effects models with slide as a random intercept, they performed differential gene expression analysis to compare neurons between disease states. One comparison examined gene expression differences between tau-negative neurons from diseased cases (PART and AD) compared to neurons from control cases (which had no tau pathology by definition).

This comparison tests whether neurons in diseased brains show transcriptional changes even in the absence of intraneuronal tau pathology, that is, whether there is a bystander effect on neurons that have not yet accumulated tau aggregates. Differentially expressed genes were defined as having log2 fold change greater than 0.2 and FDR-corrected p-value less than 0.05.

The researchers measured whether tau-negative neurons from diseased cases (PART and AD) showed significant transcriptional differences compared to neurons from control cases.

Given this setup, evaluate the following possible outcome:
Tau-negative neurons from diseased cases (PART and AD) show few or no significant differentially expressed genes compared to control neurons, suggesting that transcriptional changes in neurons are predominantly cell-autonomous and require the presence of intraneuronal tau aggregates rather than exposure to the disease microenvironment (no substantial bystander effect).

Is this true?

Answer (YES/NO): NO